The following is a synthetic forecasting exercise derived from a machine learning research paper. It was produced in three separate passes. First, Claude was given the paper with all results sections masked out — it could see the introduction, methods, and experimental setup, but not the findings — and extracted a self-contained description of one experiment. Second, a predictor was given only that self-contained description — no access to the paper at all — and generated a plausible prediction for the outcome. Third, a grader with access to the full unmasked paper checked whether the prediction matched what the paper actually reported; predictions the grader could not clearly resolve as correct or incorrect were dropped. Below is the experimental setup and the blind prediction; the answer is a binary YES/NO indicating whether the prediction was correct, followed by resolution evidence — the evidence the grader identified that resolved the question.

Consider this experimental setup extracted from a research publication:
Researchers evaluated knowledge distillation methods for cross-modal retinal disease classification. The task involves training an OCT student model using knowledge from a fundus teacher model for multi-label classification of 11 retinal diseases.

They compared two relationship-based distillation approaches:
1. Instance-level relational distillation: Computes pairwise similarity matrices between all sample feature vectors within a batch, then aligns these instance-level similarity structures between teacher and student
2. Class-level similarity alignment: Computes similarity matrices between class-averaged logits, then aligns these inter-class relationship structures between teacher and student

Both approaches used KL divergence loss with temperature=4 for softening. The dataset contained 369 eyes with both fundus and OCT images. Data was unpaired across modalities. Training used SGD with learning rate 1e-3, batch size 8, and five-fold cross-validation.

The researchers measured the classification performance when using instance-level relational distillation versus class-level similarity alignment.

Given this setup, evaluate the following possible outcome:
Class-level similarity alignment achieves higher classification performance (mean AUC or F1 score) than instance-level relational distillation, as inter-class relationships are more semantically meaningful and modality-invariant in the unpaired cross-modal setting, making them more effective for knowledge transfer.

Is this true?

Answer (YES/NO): YES